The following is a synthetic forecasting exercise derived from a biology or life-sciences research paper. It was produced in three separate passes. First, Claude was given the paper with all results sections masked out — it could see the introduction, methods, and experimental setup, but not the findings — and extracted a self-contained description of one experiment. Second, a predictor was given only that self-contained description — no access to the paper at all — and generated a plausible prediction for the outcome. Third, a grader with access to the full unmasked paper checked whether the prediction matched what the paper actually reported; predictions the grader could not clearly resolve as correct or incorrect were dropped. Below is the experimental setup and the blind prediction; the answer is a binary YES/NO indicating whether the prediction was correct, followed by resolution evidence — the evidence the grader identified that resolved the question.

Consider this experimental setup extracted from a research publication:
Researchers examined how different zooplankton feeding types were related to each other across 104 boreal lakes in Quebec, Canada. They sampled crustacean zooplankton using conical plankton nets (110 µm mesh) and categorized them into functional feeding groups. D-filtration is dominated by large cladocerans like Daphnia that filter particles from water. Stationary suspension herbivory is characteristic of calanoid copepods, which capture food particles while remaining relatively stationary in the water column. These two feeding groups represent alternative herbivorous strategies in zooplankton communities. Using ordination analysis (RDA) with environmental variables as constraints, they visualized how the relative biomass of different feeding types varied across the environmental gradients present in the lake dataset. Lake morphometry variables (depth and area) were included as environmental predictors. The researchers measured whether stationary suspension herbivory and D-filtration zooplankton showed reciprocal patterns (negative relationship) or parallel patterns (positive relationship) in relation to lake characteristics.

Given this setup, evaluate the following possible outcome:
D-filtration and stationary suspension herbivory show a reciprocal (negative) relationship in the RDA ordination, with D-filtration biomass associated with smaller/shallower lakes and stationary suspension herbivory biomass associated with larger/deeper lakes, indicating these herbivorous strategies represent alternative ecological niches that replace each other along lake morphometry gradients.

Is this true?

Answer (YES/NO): NO